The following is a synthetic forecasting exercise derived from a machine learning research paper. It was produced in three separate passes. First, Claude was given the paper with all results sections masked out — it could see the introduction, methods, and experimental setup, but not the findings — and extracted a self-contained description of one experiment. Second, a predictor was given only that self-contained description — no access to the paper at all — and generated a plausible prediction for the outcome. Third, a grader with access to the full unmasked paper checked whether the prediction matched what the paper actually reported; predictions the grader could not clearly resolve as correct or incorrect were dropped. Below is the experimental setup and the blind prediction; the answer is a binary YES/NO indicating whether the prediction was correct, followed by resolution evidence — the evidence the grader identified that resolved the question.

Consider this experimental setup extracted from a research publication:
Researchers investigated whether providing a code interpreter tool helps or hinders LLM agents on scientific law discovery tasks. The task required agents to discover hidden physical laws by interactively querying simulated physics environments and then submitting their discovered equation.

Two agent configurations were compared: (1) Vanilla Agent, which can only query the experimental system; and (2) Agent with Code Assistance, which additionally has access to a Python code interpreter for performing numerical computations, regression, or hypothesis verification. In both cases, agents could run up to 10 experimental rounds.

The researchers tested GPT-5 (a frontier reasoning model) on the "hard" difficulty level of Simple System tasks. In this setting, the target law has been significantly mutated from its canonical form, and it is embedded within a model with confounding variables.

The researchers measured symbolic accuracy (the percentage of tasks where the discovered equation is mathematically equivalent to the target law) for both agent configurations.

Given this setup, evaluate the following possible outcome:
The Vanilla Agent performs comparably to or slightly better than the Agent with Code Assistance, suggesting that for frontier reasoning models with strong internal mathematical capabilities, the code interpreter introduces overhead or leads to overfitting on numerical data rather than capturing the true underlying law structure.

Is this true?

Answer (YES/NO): YES